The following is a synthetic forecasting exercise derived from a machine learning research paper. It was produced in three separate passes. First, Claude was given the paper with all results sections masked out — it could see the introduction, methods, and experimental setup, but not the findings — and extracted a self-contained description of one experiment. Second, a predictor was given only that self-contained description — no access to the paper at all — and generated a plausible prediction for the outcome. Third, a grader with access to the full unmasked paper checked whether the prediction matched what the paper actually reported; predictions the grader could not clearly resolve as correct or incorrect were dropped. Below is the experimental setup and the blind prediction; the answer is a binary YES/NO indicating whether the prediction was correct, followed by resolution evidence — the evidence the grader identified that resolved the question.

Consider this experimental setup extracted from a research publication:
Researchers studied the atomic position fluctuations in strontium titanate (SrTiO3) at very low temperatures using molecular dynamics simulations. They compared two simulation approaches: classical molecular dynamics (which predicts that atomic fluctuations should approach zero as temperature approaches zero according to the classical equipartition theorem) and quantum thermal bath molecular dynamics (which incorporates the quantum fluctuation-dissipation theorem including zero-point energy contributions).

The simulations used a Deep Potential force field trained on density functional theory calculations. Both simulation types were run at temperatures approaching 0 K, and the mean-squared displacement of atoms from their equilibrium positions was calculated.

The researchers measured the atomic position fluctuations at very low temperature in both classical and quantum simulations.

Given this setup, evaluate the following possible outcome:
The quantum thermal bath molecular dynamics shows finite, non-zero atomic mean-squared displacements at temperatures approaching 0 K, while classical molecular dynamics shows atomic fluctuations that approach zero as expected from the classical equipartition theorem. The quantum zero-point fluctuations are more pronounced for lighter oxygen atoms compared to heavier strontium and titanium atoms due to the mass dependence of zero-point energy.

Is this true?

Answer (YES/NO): NO